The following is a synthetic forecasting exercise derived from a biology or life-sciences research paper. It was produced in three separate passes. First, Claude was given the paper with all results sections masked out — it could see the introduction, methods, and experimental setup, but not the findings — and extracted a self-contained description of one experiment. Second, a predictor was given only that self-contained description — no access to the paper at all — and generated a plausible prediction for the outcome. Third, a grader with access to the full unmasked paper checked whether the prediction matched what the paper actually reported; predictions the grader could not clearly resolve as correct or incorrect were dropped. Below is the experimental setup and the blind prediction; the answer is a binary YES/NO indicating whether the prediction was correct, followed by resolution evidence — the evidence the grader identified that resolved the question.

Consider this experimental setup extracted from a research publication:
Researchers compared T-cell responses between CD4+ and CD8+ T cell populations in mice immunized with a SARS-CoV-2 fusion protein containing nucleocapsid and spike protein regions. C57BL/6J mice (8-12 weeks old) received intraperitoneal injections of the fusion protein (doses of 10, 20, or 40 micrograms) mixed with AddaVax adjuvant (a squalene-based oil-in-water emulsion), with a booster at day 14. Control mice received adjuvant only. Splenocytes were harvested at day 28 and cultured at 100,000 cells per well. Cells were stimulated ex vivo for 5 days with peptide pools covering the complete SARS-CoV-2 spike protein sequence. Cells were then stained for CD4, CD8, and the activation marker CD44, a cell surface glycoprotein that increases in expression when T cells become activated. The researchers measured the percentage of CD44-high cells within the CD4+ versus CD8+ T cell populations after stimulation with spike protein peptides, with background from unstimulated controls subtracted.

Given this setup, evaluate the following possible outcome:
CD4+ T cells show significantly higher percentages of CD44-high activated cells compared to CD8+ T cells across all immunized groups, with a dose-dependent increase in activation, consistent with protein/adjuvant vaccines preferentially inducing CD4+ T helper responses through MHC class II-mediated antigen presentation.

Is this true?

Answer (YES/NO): NO